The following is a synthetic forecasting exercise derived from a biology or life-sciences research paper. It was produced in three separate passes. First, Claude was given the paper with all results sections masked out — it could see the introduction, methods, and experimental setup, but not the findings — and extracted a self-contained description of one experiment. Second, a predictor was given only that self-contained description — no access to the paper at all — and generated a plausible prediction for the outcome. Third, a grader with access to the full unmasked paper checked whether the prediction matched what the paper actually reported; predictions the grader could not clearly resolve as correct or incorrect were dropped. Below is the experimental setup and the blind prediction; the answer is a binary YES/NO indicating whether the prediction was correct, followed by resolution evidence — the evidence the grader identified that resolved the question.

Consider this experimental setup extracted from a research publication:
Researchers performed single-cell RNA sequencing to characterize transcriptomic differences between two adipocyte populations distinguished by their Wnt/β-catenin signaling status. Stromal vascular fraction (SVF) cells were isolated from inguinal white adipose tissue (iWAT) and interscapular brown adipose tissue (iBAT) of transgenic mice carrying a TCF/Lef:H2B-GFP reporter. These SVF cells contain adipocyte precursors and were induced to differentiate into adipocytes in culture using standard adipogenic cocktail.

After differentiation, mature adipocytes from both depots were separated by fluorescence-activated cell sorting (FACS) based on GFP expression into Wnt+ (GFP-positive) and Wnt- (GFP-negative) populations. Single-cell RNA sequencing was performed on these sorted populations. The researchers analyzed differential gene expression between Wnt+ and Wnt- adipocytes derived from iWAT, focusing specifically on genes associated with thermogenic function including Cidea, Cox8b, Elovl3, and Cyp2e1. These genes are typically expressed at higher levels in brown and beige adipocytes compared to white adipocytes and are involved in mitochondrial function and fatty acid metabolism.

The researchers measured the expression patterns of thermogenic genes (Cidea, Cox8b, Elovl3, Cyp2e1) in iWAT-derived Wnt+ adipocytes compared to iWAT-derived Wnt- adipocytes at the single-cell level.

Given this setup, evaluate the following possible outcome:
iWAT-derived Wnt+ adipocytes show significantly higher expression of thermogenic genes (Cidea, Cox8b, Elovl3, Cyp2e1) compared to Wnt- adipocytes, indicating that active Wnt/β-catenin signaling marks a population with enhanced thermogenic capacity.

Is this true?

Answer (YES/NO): YES